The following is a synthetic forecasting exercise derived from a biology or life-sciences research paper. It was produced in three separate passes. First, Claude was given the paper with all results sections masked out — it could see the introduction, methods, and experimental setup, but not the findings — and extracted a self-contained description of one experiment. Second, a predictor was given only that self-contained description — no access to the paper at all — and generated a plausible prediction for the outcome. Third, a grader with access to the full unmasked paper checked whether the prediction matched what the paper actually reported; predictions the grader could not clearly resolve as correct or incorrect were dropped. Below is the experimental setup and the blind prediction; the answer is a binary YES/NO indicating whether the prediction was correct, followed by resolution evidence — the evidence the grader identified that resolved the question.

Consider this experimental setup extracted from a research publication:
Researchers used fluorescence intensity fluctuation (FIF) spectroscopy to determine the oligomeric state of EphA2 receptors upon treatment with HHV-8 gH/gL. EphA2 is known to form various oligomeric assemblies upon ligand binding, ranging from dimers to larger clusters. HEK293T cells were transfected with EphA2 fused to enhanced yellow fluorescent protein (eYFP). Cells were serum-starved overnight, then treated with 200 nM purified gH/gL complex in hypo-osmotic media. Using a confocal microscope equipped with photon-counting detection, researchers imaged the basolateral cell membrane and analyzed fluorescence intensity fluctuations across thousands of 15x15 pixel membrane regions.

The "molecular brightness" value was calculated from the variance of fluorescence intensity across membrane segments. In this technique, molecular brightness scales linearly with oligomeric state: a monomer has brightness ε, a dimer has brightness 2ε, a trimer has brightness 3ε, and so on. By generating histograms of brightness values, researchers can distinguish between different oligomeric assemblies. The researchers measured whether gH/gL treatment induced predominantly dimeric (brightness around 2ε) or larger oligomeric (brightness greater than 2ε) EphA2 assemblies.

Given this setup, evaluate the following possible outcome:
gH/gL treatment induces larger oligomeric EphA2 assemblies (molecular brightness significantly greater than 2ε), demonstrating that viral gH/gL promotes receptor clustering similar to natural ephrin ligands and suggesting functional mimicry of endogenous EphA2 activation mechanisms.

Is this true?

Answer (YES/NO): NO